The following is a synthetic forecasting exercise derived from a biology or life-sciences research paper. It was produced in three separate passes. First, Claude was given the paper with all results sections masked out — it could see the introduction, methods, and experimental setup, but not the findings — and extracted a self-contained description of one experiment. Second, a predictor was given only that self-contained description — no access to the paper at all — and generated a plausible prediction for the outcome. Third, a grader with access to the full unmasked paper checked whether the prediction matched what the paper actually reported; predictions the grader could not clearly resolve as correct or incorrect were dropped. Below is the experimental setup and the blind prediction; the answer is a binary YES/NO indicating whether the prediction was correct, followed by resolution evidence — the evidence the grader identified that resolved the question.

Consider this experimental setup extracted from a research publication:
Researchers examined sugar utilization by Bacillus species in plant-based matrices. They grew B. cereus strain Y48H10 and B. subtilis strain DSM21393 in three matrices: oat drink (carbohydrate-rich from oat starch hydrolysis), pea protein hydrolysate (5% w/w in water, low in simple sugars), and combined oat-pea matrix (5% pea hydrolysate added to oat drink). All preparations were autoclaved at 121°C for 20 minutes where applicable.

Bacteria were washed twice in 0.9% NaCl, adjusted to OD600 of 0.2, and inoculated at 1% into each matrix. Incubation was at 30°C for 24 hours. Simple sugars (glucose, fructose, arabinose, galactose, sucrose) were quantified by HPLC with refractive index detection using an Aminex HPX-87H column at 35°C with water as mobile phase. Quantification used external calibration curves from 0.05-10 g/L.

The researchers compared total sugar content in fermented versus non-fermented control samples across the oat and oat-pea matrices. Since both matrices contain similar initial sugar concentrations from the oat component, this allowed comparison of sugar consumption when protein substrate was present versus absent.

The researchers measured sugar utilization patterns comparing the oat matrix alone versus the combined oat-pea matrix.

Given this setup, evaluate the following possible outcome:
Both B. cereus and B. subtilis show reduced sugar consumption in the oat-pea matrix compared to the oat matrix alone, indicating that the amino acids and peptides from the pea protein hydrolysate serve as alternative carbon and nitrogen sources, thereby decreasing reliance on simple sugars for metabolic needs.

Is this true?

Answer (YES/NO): NO